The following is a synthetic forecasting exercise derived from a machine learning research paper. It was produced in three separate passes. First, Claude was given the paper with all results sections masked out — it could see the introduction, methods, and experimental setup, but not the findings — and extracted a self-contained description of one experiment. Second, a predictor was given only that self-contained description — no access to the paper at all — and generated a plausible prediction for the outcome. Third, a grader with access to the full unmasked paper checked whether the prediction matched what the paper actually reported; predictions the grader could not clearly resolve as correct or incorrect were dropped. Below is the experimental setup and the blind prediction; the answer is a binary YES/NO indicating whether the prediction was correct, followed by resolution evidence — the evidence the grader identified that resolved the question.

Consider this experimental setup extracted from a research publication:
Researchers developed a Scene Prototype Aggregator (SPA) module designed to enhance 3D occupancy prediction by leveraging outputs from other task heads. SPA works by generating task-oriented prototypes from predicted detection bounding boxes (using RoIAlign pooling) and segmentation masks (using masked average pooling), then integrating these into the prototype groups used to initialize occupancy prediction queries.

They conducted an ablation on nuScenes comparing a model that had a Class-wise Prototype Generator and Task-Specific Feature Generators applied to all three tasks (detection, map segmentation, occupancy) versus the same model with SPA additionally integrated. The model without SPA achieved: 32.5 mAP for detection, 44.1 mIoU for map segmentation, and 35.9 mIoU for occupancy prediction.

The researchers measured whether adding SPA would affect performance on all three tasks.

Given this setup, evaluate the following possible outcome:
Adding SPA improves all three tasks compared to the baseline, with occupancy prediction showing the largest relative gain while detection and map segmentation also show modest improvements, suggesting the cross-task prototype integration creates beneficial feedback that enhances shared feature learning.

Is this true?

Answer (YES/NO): NO